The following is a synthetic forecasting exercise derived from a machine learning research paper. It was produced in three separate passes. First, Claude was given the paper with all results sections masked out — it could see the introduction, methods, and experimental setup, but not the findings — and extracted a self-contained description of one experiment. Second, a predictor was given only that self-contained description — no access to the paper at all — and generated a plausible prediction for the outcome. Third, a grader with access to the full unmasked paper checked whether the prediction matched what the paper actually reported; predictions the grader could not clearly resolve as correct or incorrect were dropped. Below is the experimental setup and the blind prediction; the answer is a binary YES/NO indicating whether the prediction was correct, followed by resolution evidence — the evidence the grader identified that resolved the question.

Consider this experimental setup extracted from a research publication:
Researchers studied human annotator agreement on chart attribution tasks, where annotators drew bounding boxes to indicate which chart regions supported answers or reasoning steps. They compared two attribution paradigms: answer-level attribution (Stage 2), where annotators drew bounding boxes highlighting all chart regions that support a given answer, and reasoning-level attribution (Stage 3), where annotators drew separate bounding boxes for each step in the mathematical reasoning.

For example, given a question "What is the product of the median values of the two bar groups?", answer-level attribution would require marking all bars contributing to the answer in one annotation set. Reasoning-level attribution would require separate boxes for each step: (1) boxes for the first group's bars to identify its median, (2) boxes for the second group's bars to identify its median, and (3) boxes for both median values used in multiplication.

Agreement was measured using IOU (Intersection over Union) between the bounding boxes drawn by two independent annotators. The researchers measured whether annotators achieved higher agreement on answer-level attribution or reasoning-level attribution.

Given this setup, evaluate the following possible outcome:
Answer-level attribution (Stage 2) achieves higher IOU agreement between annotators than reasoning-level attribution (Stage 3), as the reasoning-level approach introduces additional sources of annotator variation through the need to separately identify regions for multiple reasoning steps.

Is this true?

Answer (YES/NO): NO